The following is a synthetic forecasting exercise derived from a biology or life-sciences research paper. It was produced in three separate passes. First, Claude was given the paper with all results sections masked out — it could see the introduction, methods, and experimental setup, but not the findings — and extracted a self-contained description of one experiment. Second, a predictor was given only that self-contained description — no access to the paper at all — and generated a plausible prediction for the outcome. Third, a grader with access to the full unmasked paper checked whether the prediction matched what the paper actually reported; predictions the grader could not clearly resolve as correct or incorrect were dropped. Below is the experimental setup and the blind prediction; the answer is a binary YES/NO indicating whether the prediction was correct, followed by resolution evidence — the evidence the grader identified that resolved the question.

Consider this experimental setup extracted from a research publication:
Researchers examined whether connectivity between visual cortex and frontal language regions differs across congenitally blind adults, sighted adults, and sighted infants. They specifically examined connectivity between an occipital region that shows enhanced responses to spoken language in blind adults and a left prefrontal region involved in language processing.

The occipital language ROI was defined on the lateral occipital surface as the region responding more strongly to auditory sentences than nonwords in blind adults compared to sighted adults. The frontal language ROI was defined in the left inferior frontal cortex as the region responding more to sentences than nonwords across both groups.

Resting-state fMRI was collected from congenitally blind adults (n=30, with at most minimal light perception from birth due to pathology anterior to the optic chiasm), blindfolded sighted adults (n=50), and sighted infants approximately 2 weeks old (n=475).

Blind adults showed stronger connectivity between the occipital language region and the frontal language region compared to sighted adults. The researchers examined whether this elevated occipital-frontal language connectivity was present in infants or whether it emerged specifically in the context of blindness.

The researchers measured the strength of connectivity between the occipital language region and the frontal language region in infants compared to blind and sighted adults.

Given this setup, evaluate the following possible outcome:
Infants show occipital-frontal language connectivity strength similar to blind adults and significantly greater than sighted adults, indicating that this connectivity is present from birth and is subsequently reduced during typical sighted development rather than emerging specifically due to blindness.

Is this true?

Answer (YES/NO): NO